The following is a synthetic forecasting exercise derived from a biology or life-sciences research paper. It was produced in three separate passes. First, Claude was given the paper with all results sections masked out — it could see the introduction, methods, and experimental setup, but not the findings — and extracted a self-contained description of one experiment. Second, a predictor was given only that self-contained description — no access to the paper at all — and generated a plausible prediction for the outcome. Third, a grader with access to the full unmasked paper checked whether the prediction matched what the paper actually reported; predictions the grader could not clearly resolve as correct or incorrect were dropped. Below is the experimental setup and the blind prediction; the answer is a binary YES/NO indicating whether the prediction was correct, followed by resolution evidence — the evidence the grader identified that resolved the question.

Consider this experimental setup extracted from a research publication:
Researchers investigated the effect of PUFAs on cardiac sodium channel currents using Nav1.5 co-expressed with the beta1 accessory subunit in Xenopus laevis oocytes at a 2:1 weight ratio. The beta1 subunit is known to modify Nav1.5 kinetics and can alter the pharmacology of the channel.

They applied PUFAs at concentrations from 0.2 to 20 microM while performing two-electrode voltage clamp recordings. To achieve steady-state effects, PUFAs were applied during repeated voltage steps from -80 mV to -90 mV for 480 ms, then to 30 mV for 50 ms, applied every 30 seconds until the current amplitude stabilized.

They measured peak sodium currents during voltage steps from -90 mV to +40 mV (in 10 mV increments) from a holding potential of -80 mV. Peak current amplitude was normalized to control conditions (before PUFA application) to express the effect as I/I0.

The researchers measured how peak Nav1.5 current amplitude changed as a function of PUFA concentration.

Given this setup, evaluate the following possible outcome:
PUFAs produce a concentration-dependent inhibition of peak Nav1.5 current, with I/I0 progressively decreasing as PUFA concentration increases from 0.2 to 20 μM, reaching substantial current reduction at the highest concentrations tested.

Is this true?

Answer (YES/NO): YES